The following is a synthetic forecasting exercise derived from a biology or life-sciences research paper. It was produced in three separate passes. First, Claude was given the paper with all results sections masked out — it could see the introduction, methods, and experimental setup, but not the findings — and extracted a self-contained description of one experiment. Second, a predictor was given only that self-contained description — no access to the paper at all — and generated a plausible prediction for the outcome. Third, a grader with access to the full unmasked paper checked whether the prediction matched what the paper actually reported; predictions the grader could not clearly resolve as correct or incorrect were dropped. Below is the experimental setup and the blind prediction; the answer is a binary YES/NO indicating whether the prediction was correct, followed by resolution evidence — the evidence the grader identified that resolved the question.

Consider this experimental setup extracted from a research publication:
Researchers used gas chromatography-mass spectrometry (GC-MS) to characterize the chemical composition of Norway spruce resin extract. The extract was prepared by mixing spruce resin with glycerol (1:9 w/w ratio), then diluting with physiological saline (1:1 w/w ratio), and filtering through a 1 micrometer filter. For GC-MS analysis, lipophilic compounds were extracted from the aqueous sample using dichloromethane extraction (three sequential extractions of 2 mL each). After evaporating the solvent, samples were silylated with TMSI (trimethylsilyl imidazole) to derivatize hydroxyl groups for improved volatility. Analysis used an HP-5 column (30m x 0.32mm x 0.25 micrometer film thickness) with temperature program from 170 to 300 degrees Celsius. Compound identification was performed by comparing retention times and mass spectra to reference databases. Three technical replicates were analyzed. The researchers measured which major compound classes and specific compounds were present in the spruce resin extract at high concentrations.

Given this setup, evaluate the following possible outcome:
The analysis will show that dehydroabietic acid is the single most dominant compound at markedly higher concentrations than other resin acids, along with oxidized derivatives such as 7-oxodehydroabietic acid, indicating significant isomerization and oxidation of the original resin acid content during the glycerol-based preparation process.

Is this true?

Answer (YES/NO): NO